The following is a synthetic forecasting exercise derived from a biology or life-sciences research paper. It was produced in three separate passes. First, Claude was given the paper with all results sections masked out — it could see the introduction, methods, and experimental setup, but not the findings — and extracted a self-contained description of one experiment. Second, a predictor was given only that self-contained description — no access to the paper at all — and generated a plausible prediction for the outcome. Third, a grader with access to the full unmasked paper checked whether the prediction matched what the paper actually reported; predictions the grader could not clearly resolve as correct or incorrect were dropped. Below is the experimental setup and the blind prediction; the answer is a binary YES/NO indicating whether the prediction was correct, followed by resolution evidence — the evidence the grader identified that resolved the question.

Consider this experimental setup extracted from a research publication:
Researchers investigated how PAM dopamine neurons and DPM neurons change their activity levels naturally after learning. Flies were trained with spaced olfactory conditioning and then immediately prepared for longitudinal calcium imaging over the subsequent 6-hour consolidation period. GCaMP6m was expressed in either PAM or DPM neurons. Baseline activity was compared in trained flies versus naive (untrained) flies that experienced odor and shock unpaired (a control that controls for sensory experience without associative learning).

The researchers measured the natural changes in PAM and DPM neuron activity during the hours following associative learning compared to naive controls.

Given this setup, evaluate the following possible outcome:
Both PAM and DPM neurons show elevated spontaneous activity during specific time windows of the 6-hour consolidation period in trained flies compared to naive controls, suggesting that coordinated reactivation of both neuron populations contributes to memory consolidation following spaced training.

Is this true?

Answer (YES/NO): NO